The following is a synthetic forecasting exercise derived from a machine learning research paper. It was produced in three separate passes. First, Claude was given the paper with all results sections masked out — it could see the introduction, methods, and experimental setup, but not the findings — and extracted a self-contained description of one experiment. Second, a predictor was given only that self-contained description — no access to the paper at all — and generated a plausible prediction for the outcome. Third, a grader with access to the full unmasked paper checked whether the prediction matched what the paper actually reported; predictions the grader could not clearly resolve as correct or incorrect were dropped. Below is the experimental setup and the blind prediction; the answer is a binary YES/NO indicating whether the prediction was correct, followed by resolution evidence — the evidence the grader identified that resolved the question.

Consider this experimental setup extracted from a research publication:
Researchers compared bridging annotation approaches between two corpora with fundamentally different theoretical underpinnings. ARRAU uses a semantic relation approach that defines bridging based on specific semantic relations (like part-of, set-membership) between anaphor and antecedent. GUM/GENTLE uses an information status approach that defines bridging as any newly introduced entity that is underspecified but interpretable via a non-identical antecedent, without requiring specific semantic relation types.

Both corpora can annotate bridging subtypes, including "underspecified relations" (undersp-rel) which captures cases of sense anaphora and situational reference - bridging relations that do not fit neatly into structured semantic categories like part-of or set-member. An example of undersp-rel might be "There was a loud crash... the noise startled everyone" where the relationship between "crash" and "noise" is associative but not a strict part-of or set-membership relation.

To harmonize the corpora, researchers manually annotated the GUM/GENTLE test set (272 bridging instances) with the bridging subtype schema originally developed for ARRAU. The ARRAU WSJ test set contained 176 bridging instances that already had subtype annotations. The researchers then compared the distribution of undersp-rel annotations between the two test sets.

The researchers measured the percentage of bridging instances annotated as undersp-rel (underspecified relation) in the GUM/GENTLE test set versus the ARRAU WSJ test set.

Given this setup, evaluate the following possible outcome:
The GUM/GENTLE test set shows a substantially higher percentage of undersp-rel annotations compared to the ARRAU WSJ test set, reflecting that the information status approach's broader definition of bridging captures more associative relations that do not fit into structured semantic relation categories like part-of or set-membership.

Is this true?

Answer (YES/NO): YES